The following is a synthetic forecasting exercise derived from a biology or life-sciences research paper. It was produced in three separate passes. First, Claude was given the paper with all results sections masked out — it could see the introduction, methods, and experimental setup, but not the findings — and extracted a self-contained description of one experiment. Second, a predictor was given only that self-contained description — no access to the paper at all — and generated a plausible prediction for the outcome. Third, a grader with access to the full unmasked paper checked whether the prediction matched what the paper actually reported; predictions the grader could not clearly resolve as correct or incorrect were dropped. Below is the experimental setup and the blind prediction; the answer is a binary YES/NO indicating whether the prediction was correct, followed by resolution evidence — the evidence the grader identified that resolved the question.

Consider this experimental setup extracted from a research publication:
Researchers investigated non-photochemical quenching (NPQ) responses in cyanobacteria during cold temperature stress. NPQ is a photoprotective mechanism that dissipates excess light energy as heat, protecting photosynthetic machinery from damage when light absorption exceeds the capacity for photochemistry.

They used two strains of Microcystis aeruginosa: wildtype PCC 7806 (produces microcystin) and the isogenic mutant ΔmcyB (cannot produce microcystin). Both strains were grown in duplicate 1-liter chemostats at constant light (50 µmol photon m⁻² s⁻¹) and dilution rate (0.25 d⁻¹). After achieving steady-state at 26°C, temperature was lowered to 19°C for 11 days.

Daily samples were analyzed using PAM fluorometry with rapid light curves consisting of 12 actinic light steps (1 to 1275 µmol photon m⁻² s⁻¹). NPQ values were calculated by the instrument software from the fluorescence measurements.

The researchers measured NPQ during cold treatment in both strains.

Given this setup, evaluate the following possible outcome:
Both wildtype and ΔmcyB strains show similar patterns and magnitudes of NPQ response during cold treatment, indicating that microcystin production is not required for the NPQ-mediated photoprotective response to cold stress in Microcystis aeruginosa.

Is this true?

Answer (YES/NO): NO